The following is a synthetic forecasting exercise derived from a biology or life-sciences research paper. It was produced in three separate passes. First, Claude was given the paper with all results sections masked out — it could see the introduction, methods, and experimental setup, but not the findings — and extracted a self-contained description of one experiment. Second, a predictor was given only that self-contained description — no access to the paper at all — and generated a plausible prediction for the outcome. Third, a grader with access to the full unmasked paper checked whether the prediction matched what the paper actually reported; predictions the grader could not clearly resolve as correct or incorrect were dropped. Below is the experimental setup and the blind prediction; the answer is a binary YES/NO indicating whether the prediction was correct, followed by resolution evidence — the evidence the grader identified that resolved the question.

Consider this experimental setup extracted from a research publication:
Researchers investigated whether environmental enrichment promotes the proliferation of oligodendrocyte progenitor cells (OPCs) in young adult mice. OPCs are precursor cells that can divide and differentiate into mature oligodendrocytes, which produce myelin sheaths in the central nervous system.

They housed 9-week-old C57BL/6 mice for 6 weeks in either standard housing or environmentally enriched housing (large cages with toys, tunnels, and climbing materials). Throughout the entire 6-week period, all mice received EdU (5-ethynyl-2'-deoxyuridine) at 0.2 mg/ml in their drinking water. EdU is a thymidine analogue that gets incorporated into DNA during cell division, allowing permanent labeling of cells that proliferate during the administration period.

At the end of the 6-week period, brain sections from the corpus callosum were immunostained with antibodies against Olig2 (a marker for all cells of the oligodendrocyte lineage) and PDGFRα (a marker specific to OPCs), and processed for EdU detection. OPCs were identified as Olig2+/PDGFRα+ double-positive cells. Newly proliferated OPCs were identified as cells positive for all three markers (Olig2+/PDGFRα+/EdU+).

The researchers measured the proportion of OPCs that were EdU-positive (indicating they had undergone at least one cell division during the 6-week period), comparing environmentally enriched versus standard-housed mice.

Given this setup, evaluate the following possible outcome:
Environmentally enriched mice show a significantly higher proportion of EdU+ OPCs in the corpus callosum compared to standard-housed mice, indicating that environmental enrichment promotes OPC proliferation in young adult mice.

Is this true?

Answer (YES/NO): NO